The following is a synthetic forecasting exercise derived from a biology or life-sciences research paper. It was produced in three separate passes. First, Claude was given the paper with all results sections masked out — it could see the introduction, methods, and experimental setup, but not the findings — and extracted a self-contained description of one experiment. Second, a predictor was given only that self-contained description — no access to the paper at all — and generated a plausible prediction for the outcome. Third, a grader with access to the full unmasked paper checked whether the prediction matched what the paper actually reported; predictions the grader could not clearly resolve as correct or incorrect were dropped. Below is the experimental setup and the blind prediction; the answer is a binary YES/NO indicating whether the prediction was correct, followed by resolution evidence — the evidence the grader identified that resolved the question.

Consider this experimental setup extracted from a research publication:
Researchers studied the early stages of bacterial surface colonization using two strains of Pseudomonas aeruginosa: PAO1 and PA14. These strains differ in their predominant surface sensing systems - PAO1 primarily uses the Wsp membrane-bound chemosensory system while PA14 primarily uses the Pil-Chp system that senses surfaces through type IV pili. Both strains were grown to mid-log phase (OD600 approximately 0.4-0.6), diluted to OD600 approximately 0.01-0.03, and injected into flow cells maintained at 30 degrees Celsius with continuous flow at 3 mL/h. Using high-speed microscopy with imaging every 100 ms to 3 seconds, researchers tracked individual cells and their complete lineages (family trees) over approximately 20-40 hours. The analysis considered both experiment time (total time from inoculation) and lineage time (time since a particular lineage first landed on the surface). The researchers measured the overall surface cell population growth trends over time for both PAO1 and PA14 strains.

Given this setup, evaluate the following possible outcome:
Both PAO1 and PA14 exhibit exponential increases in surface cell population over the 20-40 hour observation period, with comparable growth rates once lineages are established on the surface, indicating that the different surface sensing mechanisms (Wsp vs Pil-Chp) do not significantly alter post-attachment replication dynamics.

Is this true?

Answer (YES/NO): NO